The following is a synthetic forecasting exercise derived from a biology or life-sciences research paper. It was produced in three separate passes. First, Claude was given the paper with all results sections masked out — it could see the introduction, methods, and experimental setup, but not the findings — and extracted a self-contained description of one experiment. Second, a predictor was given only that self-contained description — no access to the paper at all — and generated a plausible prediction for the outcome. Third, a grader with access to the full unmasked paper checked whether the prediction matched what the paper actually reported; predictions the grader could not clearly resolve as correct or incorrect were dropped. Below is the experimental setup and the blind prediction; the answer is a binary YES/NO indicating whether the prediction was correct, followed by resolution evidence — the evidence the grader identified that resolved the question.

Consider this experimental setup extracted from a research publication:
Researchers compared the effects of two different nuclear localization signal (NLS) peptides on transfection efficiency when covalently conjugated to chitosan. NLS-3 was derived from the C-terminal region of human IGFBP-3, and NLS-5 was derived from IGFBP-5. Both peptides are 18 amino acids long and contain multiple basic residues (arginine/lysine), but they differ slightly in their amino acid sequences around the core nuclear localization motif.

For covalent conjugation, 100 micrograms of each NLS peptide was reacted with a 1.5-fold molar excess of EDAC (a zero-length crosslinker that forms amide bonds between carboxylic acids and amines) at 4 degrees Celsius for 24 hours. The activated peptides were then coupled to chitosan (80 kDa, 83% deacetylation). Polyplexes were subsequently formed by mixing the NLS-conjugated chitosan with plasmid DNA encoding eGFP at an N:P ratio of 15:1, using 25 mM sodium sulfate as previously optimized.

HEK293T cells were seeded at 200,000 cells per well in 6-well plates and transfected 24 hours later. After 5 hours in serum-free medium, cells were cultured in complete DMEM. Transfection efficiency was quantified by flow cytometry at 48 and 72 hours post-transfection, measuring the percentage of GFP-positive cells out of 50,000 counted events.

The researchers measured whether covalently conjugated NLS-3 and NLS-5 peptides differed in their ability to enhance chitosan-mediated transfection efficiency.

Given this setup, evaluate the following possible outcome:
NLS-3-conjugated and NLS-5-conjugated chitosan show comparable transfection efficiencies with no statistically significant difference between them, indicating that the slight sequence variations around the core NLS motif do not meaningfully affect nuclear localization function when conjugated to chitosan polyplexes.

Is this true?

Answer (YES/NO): NO